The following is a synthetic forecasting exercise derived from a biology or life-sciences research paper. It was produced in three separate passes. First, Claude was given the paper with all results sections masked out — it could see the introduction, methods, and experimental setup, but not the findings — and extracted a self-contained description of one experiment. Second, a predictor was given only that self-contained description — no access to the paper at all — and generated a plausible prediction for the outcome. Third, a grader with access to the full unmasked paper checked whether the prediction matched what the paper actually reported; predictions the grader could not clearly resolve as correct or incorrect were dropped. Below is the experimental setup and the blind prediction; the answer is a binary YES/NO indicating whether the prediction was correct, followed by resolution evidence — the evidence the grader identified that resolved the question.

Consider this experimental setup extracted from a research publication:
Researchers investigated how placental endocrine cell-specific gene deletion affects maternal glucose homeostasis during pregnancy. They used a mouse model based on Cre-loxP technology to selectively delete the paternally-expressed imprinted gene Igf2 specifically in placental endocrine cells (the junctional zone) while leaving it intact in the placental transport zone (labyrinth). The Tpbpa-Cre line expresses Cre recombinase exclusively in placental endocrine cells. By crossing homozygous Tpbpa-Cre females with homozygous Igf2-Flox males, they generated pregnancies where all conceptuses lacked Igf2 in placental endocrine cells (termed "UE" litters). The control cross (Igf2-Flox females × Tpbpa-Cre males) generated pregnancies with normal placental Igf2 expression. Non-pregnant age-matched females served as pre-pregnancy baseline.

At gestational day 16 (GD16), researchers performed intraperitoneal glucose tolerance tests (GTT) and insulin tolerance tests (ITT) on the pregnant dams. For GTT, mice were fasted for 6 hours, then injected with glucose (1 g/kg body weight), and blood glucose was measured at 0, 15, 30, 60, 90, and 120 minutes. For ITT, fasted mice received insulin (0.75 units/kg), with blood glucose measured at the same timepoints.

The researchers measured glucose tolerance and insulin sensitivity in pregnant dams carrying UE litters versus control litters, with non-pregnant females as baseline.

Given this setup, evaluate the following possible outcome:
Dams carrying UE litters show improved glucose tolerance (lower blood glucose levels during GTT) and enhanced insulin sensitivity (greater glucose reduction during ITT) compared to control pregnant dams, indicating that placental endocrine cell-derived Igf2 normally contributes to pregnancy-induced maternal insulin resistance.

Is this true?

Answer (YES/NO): YES